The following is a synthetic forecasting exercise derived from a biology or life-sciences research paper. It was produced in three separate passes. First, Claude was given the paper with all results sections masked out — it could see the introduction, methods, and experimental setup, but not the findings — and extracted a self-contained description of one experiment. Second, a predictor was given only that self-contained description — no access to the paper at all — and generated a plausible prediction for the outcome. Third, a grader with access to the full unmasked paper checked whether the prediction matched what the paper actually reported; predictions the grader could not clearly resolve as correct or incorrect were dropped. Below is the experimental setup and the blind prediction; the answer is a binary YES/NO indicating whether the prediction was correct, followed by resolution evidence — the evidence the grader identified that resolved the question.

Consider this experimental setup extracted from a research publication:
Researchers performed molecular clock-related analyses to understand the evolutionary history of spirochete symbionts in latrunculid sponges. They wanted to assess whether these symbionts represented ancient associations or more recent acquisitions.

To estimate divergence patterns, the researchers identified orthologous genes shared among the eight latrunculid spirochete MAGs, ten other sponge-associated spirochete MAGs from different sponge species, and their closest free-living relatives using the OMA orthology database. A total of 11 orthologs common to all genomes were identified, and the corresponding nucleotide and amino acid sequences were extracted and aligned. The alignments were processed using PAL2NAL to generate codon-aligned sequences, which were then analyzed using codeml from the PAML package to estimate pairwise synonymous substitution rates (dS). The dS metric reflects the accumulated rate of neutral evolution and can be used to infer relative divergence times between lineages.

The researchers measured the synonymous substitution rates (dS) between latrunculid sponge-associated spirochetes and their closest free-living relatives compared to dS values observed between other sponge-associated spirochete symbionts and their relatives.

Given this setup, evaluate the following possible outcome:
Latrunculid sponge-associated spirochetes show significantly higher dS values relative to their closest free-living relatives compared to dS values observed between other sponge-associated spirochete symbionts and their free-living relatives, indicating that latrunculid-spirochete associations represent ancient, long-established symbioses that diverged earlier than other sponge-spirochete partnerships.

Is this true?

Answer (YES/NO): NO